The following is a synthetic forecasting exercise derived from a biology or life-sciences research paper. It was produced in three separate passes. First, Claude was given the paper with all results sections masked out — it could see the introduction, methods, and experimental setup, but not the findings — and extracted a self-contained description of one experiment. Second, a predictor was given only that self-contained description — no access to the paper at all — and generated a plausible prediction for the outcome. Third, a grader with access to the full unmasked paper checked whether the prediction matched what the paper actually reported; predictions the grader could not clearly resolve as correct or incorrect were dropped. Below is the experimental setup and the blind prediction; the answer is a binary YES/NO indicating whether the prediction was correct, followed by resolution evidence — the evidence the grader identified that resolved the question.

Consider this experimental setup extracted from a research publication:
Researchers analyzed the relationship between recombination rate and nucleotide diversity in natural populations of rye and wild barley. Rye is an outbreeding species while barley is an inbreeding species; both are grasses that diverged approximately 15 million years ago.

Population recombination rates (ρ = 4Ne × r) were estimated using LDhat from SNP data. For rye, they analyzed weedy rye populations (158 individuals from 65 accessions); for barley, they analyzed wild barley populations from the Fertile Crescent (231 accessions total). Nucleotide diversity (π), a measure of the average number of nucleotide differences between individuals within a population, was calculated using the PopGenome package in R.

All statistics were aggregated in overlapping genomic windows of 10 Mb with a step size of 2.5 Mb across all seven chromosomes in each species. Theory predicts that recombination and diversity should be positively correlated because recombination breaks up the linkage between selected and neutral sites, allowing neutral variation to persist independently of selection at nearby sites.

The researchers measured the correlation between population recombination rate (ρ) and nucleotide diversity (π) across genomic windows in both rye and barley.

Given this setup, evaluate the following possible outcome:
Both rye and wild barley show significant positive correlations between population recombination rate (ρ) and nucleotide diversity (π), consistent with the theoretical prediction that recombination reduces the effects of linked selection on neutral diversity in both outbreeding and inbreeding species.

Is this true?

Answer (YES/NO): YES